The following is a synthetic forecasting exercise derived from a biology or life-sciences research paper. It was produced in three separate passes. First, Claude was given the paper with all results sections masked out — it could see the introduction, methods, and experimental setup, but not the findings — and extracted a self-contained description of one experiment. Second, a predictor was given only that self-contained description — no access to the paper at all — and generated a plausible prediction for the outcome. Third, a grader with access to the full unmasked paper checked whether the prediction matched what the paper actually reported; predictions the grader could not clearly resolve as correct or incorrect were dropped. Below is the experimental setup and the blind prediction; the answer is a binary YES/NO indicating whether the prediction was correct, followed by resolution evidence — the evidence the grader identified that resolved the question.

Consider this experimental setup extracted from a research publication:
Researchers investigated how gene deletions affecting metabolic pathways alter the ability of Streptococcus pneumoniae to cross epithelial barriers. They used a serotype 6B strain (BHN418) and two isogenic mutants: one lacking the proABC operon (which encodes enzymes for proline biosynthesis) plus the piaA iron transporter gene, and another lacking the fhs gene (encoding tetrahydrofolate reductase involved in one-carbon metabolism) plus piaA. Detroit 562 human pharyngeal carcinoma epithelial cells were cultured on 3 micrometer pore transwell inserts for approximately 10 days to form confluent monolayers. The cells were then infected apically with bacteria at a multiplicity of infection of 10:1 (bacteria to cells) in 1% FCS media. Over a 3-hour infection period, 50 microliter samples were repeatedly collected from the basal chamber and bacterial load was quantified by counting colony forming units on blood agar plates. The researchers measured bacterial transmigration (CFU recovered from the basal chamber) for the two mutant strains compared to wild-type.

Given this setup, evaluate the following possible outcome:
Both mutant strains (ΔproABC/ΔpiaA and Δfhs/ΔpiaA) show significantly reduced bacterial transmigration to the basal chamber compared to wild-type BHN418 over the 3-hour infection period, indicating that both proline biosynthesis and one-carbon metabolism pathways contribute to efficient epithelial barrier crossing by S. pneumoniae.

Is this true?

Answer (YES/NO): YES